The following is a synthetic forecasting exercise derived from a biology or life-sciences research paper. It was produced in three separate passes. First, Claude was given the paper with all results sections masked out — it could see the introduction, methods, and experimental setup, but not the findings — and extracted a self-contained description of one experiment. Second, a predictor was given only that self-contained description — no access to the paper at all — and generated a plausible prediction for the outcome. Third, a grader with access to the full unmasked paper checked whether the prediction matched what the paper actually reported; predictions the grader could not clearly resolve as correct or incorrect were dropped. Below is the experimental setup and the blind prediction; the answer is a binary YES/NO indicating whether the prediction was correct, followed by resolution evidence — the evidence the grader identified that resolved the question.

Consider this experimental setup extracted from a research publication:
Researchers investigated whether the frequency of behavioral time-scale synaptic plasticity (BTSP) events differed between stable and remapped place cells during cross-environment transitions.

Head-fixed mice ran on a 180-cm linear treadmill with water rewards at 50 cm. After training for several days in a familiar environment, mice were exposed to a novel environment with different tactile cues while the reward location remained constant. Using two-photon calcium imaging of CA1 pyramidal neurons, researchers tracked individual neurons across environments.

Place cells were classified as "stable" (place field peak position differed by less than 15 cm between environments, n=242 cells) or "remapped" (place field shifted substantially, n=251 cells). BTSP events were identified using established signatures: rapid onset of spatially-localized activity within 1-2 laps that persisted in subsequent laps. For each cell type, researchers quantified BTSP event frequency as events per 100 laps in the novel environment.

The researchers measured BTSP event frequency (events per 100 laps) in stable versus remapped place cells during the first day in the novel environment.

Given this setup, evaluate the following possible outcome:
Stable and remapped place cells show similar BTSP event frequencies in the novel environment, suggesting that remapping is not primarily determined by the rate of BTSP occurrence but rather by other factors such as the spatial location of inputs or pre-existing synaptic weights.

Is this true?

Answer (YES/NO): YES